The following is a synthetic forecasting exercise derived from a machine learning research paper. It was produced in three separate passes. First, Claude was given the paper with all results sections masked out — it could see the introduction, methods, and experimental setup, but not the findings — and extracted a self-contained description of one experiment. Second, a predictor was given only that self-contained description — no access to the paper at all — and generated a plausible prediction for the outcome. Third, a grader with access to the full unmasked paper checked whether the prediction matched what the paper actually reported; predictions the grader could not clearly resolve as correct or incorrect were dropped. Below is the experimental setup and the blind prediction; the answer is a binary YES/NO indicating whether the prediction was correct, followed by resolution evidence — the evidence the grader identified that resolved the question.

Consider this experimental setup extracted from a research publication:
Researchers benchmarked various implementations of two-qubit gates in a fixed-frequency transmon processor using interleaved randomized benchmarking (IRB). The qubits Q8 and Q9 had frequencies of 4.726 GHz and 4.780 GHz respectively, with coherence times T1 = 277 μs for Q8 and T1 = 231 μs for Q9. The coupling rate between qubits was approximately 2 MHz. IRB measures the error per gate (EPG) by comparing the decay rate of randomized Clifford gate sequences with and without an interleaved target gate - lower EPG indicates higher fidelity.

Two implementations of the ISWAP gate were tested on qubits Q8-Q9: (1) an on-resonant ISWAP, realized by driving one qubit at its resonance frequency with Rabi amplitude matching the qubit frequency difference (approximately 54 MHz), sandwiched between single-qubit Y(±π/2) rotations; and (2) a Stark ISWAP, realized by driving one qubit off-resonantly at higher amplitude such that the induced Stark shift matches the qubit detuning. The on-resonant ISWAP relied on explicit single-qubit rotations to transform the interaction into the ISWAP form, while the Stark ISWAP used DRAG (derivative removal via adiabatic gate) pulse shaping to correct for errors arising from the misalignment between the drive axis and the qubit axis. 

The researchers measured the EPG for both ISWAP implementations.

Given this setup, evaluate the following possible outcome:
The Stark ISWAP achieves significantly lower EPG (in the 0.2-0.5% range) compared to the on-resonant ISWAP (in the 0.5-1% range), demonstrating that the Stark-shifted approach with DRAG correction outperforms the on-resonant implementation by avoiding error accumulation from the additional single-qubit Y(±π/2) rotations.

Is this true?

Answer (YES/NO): YES